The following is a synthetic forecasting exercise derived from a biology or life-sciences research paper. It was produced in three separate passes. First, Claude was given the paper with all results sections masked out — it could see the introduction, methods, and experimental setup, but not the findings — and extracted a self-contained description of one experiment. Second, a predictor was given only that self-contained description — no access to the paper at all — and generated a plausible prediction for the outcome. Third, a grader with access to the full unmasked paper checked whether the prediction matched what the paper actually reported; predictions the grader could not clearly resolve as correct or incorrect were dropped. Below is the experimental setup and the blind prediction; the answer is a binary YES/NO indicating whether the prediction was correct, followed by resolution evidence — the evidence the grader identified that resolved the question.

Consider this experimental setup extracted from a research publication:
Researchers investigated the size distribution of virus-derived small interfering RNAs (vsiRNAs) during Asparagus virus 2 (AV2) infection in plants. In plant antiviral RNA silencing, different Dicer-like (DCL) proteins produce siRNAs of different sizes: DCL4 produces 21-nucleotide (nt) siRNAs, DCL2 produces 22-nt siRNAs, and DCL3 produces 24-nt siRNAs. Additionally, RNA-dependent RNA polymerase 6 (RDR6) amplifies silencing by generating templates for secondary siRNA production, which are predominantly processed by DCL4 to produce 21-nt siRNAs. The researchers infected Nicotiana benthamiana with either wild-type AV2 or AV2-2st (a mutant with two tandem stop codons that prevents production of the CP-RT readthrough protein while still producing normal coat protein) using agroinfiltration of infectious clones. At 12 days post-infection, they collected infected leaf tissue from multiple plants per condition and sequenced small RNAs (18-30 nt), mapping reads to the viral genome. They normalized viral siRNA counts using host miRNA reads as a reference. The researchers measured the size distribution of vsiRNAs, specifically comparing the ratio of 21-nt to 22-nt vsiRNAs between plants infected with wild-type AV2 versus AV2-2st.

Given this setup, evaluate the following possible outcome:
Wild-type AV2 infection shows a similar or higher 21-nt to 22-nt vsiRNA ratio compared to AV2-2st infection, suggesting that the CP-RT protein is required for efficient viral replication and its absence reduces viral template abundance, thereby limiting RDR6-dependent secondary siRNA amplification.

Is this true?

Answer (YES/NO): NO